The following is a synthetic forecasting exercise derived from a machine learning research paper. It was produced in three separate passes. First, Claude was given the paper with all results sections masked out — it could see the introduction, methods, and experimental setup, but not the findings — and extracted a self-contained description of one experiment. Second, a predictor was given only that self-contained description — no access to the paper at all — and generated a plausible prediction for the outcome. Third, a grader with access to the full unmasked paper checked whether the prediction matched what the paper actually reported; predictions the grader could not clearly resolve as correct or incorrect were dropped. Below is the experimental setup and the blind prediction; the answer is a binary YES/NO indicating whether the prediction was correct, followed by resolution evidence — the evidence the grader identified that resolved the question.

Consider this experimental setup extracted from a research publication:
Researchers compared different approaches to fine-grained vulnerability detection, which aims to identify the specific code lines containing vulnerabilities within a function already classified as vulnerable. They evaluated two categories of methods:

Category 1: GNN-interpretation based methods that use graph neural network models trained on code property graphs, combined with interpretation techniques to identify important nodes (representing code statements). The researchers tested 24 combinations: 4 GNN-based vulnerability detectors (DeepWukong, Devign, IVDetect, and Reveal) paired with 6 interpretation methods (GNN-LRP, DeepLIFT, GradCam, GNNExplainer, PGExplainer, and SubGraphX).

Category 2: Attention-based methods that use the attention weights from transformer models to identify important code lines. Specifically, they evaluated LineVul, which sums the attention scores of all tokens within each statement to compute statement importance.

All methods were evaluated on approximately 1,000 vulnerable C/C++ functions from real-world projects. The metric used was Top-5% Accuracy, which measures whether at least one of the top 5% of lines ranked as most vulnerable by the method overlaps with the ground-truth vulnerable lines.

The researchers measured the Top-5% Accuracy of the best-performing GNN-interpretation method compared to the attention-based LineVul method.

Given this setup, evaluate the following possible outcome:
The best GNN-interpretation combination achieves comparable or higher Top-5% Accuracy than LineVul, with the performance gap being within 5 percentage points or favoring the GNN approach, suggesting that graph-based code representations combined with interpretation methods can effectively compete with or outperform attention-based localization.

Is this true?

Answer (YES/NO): NO